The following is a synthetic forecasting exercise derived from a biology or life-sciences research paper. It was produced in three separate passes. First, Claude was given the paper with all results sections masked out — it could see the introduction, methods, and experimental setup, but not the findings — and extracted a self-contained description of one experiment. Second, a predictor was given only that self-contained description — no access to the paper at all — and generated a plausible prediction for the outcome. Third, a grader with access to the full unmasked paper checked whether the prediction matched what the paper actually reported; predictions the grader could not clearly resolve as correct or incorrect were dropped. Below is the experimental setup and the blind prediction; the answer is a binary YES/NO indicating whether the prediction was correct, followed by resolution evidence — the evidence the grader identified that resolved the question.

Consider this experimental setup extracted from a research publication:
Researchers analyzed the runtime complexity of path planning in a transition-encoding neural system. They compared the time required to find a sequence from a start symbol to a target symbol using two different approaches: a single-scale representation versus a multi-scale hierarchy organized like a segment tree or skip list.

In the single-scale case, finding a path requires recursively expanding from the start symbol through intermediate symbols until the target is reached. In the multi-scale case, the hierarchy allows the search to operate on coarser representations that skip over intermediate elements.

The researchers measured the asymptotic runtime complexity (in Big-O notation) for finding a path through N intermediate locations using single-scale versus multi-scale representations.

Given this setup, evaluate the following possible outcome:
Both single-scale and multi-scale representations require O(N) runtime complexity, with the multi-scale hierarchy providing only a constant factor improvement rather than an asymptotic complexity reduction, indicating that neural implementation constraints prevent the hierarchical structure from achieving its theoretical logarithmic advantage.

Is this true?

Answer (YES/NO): NO